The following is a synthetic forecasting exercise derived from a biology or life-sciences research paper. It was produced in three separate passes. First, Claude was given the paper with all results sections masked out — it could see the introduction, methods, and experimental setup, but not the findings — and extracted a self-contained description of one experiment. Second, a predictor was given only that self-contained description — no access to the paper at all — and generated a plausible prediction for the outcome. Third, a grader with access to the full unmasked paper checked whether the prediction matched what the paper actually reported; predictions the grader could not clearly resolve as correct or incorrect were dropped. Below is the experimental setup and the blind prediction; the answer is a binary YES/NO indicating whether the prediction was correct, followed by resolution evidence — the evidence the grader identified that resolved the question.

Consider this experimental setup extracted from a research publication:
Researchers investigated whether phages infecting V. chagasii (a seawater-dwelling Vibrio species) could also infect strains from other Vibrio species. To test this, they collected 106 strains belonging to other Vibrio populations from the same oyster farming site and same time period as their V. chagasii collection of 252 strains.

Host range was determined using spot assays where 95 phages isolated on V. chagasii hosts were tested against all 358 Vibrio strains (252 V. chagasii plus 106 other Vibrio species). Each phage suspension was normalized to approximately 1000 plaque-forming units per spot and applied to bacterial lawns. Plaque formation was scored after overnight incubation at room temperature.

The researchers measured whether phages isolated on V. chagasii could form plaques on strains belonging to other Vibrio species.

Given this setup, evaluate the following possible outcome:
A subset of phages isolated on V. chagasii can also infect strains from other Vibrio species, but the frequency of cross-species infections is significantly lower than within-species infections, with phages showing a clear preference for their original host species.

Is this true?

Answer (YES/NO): NO